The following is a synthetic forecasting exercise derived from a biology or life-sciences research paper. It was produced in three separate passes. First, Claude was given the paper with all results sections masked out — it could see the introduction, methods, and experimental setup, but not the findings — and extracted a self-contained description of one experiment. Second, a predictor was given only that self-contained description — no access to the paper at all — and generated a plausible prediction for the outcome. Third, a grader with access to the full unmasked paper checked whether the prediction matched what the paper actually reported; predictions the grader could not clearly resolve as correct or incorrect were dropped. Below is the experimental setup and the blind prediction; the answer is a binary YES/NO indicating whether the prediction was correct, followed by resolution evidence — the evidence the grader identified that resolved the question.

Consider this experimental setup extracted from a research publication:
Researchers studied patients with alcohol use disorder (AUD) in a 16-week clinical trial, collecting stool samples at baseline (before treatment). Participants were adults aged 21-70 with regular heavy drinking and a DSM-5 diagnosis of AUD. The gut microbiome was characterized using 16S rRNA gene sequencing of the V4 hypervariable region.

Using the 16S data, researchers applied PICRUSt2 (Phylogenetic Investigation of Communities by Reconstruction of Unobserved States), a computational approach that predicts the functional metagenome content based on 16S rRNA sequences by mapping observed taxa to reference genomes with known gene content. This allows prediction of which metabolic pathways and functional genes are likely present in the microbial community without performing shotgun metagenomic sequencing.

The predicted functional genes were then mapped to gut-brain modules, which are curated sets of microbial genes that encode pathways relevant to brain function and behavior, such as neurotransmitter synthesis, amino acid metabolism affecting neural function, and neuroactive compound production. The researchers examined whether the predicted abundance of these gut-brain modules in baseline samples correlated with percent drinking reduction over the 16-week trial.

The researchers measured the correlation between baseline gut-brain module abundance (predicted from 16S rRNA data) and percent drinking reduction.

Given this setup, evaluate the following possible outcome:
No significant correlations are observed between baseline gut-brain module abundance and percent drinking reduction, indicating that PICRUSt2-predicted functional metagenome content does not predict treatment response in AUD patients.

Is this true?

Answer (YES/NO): NO